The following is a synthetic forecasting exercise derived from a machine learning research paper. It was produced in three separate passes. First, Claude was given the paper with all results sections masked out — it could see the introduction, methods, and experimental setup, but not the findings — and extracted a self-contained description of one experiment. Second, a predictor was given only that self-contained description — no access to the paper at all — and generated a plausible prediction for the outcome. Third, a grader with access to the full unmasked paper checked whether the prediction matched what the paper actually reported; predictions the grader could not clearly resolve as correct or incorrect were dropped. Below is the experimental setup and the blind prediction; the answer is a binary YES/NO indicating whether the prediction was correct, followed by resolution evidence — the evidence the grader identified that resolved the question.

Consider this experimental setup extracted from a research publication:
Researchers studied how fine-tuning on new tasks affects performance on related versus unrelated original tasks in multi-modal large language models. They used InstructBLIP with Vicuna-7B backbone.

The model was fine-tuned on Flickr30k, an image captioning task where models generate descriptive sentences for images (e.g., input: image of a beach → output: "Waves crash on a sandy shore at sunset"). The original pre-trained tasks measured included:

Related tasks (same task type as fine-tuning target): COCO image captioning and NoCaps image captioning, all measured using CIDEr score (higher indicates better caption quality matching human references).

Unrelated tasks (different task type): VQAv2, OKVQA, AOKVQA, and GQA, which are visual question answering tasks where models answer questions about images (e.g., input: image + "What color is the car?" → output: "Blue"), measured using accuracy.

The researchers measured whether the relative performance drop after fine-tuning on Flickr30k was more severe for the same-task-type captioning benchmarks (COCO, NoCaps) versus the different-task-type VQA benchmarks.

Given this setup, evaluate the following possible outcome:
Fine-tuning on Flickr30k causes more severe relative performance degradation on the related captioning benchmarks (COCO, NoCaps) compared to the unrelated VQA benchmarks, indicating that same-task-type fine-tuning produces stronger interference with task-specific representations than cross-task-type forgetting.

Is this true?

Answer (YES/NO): YES